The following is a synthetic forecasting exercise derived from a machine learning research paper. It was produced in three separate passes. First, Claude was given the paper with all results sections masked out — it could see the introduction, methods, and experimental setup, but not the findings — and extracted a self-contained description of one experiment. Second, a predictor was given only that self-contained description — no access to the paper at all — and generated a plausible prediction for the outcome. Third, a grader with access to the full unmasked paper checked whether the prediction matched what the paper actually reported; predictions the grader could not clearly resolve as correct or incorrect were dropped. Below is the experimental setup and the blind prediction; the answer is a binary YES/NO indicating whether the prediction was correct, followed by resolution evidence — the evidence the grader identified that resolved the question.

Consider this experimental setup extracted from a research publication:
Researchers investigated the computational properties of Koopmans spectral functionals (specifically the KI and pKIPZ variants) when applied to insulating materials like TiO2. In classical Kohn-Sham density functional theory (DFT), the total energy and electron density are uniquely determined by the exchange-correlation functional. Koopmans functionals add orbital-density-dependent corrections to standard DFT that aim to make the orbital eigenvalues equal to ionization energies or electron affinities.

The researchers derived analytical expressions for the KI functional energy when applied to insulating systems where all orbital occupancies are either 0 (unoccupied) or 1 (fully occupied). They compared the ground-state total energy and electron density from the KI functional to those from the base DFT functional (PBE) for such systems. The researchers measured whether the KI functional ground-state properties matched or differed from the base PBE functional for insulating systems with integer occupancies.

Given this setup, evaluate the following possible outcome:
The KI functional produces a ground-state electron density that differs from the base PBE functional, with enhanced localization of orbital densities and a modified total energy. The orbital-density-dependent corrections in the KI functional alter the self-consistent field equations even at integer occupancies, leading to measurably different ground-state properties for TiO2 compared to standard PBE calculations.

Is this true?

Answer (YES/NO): NO